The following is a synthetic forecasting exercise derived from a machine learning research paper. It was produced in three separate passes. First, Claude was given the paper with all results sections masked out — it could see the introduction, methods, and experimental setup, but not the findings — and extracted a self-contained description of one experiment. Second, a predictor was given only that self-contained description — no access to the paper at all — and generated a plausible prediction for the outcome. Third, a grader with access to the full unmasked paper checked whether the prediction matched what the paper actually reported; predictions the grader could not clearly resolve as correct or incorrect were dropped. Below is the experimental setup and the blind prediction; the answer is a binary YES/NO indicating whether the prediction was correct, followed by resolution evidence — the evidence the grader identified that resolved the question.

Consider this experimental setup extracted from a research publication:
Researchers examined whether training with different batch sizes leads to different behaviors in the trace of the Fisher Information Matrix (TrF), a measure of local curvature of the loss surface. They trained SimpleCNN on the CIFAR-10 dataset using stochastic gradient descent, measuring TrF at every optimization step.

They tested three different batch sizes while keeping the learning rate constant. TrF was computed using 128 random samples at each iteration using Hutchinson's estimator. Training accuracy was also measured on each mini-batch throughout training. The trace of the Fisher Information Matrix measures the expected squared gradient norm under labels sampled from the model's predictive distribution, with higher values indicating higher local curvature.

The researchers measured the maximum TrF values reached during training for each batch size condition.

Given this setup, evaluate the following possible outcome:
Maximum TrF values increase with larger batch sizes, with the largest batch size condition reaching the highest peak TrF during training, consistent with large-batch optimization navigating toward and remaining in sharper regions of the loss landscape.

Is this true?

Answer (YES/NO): YES